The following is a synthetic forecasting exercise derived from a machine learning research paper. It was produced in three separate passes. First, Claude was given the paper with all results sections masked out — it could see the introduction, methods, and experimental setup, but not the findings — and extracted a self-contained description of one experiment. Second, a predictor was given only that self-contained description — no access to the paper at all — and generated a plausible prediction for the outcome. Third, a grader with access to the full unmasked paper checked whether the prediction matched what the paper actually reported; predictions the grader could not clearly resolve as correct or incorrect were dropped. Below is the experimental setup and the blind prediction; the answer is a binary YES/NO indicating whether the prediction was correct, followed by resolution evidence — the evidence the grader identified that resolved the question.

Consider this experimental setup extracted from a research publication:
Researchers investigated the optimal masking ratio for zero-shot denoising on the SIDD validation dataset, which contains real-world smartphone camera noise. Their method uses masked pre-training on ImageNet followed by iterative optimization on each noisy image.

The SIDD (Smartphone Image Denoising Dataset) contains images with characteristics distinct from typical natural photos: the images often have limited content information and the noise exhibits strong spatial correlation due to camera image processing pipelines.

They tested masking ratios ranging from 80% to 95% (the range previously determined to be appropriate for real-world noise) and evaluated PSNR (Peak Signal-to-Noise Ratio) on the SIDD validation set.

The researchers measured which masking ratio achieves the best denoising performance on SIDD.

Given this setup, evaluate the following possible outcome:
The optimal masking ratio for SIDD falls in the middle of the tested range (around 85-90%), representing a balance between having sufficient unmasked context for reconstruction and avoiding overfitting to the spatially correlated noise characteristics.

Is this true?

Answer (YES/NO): NO